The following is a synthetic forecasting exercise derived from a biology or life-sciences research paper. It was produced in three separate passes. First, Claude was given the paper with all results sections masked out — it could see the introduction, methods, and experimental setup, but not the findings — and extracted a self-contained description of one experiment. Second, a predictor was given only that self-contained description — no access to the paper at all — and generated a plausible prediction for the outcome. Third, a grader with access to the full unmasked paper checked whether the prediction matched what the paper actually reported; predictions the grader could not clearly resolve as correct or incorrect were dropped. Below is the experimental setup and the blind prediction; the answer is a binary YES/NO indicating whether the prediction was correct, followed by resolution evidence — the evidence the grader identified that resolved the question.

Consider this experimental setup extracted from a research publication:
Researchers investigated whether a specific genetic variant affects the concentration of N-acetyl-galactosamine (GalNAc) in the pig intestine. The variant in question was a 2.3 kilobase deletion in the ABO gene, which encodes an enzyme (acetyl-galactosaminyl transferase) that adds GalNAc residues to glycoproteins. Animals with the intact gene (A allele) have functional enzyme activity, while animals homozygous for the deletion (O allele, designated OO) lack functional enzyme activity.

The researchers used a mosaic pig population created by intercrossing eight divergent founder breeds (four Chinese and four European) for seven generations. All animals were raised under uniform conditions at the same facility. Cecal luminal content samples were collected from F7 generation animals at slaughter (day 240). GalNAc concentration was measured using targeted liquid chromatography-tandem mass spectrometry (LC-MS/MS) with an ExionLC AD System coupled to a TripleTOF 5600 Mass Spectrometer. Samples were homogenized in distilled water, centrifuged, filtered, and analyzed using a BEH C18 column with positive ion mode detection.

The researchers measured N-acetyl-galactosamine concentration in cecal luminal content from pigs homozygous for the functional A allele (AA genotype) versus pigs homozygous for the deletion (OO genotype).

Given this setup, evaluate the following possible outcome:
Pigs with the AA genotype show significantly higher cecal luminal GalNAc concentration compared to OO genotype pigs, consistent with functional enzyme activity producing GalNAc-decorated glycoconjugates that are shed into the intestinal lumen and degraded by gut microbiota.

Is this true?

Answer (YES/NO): YES